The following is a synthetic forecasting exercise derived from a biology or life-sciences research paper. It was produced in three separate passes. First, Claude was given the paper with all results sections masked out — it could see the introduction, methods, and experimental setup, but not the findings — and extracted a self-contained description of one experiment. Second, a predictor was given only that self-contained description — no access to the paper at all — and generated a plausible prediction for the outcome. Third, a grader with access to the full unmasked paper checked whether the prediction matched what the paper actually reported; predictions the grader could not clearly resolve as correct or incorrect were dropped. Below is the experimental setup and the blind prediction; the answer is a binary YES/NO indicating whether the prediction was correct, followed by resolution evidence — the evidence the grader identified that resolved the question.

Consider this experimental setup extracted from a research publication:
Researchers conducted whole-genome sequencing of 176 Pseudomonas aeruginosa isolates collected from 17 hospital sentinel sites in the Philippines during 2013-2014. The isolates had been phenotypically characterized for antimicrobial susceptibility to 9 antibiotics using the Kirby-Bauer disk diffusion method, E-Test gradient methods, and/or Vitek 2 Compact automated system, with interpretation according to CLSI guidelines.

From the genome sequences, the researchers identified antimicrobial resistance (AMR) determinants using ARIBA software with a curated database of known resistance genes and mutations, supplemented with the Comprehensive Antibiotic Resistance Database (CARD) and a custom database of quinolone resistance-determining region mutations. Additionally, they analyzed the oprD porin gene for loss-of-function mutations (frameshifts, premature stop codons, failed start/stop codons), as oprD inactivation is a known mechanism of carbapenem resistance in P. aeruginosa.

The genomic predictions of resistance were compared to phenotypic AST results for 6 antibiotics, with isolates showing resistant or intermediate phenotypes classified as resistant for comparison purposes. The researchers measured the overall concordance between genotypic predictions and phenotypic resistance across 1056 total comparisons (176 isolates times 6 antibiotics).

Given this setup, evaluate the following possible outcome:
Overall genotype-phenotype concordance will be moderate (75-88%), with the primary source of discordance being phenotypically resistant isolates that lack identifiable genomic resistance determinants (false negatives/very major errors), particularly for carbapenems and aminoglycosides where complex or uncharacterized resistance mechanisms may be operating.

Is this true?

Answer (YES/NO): NO